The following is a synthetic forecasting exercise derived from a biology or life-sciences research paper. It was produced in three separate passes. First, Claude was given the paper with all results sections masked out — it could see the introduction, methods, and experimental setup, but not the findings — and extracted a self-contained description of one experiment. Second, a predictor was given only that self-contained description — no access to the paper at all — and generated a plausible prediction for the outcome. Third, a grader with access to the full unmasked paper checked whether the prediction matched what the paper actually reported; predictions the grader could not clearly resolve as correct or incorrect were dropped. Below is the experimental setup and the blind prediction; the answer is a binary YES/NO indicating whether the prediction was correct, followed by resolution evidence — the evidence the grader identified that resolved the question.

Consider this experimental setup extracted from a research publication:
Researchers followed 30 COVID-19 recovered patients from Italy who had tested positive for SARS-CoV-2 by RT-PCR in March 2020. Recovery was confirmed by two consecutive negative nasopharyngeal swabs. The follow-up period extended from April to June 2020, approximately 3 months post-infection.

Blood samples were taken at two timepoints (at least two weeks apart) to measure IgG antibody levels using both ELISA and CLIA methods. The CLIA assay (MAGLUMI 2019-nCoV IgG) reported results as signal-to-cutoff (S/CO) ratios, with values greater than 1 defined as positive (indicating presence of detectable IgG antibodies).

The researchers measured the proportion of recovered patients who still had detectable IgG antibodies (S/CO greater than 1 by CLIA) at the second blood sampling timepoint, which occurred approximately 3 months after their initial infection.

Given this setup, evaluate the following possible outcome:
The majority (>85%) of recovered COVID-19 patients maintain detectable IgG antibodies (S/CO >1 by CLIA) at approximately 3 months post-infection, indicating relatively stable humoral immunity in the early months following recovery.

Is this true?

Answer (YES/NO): NO